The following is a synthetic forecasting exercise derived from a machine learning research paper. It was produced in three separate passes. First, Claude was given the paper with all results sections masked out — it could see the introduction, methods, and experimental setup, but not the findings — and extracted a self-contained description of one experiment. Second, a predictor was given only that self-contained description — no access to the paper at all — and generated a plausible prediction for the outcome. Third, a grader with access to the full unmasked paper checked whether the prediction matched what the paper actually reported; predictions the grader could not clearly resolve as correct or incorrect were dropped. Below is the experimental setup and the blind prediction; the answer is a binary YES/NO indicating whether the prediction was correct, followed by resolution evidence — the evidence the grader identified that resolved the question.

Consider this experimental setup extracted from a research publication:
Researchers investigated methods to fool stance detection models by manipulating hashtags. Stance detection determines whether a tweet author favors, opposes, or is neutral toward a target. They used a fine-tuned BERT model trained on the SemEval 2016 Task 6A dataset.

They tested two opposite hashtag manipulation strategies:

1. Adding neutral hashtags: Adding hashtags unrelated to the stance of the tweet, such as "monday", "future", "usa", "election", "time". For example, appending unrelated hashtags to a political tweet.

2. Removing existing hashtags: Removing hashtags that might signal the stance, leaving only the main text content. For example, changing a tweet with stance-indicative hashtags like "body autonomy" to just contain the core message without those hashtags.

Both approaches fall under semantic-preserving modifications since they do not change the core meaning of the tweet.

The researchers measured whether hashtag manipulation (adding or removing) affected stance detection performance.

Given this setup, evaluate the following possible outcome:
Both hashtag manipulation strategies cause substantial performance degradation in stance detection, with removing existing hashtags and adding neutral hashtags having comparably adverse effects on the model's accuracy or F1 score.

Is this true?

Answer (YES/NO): NO